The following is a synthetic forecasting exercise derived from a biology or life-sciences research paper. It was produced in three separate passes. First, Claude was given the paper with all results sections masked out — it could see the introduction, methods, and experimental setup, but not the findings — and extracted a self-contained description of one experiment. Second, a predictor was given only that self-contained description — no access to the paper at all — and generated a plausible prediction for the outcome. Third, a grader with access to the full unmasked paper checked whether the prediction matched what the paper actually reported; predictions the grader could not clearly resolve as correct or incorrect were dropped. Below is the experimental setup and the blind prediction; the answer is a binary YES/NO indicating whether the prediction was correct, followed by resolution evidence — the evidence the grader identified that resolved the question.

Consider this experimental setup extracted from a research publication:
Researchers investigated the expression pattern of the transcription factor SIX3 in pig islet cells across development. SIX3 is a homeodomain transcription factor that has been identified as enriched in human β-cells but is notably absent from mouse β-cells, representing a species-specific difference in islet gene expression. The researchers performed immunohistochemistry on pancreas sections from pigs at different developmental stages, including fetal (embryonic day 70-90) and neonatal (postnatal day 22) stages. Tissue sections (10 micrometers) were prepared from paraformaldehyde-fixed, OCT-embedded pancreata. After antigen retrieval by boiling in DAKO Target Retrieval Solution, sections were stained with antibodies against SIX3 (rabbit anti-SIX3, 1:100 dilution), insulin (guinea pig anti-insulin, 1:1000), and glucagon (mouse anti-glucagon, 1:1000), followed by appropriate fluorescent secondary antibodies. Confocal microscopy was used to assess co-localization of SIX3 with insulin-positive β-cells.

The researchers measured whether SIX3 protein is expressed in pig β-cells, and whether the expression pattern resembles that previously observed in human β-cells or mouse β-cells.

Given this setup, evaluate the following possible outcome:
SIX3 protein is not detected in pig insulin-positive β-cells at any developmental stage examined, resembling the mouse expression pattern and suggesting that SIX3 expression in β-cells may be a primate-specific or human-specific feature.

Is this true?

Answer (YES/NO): NO